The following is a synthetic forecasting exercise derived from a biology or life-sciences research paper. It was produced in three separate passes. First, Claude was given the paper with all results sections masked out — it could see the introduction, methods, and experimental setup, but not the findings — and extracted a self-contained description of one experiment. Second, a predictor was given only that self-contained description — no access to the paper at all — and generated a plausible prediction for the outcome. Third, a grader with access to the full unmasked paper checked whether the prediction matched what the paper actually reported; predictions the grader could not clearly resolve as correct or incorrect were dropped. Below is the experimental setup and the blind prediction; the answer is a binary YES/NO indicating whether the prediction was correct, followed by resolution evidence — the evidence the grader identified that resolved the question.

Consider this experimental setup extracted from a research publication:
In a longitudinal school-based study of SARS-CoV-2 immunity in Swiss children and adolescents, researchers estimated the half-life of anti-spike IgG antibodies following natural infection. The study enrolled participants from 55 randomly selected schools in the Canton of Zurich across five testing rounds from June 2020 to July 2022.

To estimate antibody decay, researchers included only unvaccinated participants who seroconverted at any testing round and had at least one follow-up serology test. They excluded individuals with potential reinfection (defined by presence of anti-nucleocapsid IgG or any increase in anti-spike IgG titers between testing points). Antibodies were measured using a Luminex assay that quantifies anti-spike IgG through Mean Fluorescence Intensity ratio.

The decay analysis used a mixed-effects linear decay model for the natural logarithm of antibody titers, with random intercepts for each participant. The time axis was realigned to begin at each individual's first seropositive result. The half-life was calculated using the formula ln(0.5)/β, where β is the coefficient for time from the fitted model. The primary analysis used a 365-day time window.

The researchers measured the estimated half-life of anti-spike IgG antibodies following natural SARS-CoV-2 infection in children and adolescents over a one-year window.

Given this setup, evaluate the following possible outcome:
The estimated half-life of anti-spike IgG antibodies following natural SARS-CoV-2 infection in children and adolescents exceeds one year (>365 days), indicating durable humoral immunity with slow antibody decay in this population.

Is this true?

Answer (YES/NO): NO